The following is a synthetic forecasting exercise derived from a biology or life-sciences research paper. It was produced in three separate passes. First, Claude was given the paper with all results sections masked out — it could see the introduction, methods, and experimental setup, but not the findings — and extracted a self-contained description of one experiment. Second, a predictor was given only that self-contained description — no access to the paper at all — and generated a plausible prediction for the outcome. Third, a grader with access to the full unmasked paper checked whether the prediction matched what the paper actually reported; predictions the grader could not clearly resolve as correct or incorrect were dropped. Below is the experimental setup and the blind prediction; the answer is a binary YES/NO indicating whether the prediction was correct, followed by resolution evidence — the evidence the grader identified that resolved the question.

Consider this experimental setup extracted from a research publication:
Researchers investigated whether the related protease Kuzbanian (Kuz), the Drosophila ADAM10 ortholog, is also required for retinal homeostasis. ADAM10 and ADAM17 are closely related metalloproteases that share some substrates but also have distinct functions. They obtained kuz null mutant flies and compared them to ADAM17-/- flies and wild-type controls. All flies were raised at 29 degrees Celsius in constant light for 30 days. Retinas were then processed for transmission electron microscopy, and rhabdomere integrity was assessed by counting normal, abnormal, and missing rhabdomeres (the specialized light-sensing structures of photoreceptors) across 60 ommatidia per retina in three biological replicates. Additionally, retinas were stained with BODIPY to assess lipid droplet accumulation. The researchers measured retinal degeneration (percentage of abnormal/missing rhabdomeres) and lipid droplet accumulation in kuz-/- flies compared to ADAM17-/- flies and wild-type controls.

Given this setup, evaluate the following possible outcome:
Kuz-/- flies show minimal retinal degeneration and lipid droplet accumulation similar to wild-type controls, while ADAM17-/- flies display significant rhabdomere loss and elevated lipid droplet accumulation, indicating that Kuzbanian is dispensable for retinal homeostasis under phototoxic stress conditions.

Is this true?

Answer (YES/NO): YES